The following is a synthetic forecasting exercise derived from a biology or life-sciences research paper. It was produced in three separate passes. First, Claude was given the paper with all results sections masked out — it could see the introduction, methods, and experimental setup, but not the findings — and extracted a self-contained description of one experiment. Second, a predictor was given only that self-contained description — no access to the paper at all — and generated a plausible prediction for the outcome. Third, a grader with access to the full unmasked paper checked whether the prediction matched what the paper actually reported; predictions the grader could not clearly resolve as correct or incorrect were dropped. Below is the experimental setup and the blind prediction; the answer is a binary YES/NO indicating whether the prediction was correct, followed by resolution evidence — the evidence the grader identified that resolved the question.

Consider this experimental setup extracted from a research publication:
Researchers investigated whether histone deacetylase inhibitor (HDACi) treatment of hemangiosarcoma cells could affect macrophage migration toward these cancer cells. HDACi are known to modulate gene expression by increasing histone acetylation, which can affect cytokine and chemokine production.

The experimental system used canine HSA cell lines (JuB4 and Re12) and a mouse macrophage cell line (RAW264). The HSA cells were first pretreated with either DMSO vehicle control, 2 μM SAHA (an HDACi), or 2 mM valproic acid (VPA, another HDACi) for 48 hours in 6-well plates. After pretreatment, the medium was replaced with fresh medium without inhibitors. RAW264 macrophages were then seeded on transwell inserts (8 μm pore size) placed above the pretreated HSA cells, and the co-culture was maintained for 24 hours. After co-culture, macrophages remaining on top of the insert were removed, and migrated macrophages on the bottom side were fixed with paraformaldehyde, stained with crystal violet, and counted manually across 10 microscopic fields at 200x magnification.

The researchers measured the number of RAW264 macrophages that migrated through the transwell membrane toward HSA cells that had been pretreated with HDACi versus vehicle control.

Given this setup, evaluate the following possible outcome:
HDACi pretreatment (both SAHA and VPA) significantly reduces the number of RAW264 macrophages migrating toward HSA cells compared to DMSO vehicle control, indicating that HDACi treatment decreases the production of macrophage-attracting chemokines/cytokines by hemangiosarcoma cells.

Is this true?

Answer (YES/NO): NO